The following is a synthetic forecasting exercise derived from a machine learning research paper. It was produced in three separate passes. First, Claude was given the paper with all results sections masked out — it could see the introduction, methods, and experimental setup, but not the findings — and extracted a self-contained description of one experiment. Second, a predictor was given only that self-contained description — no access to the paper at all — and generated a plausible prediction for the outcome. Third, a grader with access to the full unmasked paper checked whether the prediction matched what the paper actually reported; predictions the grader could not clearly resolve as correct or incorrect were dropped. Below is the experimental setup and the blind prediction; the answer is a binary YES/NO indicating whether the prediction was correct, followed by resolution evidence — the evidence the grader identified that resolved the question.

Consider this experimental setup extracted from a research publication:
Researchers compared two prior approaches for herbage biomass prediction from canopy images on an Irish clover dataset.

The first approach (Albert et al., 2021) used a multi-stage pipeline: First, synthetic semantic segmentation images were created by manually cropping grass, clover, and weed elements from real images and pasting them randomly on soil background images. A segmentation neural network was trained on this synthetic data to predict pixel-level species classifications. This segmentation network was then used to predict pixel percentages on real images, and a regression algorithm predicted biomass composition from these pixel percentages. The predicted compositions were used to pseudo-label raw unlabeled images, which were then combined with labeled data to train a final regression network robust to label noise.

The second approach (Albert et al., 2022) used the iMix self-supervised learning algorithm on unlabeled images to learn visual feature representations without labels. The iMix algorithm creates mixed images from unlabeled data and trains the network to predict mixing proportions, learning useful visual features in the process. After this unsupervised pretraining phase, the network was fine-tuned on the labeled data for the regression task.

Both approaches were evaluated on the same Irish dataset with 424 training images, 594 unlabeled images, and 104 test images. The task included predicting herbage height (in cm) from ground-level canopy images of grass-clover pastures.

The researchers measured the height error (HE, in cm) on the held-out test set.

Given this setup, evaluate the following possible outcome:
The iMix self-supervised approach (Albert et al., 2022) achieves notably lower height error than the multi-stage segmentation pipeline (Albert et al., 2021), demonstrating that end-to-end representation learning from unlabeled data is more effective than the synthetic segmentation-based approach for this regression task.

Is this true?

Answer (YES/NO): NO